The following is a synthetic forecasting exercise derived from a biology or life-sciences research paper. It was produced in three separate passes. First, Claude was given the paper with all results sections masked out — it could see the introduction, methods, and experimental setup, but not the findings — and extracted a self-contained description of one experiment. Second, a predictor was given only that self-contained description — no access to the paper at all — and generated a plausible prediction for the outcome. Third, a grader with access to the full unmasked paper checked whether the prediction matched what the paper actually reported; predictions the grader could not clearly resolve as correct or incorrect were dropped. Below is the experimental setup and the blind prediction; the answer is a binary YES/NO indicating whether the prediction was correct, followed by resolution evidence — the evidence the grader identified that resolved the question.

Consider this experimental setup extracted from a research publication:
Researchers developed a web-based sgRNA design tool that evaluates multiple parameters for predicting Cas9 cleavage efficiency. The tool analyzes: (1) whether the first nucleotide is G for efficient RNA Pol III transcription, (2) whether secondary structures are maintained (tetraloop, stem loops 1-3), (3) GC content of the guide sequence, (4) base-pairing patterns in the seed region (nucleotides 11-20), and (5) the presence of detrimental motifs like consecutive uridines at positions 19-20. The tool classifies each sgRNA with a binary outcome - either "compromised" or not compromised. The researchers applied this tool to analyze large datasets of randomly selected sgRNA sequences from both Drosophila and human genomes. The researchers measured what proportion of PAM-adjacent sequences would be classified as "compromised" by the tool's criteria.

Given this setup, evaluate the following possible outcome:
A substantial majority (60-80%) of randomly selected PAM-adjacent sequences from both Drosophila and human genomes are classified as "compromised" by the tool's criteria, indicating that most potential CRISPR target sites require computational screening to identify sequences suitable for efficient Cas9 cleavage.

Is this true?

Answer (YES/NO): YES